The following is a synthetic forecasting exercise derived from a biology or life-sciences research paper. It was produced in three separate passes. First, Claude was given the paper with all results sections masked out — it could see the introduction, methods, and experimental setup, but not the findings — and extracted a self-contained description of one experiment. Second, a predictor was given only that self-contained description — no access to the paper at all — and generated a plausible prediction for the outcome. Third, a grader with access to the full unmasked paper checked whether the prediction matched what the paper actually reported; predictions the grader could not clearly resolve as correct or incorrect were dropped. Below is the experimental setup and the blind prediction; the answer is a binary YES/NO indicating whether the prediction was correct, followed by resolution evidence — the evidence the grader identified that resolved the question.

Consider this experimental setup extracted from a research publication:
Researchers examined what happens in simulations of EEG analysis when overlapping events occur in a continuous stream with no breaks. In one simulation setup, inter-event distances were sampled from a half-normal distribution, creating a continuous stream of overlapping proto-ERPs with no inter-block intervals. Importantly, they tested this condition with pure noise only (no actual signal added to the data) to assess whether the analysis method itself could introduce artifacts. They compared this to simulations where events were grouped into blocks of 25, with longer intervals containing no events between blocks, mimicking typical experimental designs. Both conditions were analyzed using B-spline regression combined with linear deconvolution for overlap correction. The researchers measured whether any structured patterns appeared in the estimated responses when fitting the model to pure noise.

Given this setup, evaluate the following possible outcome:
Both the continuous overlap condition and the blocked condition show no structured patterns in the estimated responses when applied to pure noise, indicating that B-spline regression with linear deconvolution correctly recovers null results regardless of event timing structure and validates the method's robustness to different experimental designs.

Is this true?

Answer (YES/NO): NO